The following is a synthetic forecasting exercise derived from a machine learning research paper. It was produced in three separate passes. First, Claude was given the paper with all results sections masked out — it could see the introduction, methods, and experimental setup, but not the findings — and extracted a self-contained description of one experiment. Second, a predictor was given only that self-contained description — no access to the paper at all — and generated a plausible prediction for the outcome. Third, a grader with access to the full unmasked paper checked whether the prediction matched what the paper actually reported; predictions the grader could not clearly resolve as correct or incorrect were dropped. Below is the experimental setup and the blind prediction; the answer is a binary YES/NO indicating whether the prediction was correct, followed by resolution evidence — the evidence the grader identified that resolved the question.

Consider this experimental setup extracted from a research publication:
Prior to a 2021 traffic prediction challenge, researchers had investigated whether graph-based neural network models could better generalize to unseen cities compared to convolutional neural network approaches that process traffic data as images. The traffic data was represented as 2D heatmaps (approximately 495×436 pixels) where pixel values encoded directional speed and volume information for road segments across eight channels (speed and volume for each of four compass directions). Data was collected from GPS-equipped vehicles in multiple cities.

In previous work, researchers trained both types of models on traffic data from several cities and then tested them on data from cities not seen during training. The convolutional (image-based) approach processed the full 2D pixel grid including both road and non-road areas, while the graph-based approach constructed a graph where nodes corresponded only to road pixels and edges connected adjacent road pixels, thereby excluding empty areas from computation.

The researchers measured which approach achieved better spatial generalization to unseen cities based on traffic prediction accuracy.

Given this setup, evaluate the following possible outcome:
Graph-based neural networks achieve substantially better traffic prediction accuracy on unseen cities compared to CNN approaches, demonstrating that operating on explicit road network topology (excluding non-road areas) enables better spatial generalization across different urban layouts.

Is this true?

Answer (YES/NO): YES